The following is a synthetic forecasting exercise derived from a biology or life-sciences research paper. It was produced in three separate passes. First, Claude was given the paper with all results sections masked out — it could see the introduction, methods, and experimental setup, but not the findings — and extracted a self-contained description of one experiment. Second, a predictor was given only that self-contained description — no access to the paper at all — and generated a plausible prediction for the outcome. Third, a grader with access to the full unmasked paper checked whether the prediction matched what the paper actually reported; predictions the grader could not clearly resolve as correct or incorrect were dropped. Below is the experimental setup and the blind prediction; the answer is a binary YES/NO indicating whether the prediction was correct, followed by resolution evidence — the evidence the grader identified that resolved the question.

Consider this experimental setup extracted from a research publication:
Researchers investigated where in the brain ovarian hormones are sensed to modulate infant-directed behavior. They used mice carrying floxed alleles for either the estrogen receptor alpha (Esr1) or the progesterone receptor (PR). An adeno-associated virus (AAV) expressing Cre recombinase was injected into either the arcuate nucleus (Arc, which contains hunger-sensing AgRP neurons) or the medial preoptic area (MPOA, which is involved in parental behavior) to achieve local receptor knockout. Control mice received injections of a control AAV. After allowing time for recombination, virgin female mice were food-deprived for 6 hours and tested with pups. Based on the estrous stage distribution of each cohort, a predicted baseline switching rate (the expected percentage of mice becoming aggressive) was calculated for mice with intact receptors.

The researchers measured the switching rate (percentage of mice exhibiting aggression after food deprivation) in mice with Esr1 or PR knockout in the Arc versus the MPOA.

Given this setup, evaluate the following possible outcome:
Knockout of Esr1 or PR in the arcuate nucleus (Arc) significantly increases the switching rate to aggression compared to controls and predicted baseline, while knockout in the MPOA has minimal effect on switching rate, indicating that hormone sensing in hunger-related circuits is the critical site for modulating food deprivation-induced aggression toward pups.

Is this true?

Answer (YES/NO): NO